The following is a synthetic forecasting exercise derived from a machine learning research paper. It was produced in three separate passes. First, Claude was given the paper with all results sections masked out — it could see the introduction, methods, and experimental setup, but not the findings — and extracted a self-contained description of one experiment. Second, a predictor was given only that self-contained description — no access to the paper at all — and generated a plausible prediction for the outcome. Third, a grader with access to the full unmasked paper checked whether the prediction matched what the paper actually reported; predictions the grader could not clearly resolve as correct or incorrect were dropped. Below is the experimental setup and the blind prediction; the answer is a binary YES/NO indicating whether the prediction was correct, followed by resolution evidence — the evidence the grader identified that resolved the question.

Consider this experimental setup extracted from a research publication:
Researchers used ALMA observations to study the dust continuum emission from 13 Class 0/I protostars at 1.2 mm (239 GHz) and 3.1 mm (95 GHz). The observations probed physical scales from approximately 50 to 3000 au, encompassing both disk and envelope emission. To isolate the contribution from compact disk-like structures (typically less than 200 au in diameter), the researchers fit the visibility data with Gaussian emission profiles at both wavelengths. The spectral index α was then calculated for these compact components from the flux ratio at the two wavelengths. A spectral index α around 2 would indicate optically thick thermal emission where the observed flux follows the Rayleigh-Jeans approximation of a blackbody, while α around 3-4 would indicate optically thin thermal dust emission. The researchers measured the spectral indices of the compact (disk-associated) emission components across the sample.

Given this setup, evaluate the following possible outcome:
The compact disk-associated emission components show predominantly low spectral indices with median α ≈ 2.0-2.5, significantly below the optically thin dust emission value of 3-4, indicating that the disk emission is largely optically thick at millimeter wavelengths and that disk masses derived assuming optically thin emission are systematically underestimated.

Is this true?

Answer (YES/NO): YES